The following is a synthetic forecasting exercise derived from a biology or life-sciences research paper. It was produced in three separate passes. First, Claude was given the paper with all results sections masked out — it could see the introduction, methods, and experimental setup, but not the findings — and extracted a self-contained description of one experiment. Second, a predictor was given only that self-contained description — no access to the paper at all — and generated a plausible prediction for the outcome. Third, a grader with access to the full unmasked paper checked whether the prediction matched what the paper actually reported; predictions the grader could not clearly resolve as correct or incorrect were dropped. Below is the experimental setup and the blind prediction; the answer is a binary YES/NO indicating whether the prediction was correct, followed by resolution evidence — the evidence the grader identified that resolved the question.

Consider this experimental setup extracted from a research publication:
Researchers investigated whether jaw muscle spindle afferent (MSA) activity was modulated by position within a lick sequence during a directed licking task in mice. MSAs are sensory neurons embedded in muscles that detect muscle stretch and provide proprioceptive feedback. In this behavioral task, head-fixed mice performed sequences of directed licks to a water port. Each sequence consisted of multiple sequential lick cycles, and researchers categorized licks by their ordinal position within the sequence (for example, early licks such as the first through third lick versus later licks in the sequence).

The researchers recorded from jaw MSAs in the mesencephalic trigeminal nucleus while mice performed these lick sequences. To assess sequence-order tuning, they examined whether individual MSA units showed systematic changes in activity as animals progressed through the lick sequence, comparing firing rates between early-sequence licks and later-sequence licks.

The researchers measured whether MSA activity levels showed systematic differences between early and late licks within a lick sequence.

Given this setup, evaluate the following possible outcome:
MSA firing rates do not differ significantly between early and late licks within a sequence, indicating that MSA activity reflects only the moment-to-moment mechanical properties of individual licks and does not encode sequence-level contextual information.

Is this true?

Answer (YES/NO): NO